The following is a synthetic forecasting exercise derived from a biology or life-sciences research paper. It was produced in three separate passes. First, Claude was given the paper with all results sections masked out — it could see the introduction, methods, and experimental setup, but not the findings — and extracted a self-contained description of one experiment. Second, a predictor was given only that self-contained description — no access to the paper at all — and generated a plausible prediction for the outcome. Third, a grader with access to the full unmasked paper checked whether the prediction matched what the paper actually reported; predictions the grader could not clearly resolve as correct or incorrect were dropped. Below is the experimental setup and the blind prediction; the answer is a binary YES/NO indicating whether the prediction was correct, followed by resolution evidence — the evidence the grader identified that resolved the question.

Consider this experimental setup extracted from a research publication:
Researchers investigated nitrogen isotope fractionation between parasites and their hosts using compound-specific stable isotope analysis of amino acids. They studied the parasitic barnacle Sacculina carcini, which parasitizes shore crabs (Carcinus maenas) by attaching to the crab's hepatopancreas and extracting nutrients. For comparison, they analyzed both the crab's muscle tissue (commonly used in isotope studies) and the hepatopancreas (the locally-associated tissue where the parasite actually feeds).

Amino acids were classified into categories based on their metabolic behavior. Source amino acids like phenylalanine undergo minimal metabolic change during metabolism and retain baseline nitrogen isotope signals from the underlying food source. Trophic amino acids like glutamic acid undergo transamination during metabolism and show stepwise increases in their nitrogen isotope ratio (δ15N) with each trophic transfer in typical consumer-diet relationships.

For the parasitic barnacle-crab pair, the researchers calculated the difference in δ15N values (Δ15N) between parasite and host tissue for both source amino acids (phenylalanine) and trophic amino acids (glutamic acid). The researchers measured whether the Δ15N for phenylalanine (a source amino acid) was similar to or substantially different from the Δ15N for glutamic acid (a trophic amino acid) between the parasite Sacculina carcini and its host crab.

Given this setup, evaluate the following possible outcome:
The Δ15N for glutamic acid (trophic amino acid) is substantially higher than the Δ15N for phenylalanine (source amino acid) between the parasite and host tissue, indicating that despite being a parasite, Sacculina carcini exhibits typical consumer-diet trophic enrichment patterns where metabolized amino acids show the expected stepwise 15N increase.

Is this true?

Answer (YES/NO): NO